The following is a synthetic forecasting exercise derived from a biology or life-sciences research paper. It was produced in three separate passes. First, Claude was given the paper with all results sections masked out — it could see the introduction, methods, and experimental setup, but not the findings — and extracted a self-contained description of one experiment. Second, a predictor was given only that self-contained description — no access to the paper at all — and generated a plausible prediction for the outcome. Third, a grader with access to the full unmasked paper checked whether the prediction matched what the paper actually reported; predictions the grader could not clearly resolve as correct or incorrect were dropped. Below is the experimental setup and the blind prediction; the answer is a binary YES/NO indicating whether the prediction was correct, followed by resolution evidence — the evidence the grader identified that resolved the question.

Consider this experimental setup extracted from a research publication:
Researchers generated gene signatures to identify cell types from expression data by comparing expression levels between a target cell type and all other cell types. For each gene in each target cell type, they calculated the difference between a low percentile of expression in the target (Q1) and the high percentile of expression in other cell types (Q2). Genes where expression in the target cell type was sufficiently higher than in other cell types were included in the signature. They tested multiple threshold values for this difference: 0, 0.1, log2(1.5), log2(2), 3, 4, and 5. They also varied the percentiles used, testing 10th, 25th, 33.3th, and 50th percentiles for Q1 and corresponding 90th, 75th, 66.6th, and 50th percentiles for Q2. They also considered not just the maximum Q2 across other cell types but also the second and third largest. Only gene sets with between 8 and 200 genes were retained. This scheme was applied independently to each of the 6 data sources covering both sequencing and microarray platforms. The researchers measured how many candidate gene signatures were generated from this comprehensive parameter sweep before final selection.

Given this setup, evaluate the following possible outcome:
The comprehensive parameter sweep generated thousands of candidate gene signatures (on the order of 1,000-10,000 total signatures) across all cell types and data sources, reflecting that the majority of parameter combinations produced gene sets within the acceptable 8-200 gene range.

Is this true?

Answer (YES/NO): YES